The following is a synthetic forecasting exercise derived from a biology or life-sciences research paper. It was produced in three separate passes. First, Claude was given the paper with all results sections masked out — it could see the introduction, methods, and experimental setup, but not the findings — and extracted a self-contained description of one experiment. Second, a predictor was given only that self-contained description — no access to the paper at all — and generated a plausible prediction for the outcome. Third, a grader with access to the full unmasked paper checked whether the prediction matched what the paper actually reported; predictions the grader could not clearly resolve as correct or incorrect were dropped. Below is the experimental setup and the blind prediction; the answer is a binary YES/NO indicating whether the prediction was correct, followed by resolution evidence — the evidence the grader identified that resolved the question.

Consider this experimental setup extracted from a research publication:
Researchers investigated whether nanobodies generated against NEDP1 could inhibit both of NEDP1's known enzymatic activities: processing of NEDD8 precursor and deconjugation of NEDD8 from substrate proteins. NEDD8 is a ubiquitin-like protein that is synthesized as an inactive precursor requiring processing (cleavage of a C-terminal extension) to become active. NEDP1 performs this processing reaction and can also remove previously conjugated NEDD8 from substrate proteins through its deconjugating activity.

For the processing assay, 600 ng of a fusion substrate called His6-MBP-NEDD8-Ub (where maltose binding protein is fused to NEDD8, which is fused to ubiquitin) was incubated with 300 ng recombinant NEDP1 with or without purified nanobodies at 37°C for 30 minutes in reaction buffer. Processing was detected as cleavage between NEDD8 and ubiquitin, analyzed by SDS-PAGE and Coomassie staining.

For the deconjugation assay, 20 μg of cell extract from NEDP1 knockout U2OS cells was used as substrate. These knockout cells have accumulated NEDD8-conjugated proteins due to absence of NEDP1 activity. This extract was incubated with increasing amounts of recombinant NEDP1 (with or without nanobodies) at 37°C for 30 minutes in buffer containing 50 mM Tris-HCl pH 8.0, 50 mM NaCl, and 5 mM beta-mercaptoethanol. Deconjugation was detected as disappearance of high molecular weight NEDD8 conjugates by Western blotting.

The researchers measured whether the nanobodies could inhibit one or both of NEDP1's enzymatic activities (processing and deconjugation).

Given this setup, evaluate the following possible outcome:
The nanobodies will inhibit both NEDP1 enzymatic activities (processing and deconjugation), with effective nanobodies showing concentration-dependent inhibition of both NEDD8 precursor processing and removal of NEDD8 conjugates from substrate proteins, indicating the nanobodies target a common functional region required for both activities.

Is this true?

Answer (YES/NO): YES